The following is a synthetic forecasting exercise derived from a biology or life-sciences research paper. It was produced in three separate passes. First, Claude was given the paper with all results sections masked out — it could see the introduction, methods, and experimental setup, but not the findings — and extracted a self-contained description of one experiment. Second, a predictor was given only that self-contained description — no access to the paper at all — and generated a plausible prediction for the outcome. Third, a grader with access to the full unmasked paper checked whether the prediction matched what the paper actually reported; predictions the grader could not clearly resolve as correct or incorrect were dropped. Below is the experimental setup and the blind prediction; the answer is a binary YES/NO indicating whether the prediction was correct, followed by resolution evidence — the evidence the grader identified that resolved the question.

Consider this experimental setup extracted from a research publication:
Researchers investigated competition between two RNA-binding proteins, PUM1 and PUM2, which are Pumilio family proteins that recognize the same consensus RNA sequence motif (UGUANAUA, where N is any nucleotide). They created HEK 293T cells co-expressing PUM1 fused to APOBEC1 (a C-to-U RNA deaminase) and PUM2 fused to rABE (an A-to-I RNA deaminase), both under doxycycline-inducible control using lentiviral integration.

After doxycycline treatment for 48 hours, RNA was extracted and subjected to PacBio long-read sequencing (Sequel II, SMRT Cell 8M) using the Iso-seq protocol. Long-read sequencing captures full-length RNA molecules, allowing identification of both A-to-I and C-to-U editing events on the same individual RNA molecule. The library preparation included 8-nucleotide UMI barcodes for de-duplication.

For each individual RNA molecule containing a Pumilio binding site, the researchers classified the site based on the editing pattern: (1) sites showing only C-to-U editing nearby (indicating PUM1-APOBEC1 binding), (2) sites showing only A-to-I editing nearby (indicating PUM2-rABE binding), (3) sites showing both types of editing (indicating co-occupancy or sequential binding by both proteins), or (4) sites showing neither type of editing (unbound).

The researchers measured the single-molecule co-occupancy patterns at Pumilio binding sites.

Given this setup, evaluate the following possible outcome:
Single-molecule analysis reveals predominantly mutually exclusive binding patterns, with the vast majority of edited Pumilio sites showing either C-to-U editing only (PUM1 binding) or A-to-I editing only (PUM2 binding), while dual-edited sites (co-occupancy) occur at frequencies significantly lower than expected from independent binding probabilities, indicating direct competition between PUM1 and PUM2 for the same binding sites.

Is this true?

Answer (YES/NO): NO